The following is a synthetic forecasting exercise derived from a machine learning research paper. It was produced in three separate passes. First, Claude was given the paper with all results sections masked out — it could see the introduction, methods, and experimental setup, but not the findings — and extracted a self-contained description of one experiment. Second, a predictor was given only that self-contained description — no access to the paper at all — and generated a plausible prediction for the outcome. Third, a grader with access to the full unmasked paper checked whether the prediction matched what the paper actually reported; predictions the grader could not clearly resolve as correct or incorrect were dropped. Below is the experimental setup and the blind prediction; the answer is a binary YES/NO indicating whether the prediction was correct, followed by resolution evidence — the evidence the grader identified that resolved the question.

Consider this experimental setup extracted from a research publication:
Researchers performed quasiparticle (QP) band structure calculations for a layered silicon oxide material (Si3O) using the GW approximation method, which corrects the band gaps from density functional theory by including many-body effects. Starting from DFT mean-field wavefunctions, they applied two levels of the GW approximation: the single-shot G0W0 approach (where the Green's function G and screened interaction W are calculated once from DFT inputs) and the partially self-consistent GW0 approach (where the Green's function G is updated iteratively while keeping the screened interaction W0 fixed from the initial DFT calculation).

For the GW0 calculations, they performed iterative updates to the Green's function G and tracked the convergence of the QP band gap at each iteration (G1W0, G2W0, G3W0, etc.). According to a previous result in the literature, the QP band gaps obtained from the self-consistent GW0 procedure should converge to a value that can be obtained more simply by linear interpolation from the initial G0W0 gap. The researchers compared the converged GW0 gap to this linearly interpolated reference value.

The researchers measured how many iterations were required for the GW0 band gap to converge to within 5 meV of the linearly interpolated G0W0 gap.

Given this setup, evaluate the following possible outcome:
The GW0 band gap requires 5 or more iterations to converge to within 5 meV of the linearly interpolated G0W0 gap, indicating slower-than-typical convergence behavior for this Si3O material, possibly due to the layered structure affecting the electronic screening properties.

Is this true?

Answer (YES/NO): NO